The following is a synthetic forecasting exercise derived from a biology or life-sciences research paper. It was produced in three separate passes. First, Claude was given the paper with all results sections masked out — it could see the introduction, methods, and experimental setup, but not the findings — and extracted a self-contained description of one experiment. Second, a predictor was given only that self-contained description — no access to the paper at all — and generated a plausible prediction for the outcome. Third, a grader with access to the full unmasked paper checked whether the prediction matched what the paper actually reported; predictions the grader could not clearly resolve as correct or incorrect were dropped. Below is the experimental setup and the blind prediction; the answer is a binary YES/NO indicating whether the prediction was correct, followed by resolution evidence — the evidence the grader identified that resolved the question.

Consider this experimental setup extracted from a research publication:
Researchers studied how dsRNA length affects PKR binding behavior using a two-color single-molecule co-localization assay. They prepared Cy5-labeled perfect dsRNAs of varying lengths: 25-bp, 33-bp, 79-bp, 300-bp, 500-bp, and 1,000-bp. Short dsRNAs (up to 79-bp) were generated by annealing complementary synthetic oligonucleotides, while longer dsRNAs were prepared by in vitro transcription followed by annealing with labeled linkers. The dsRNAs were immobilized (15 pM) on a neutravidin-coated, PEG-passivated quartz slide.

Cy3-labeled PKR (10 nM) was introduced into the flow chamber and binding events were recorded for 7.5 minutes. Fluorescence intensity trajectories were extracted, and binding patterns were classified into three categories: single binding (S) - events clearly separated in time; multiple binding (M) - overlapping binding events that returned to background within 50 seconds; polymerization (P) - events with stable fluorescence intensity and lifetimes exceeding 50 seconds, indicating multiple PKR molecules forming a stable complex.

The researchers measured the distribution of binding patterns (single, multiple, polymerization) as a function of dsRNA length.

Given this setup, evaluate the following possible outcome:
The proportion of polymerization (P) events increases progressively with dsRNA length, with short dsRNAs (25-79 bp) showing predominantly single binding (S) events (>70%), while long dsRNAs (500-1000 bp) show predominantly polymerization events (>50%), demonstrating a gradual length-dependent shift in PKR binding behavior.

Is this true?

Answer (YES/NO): NO